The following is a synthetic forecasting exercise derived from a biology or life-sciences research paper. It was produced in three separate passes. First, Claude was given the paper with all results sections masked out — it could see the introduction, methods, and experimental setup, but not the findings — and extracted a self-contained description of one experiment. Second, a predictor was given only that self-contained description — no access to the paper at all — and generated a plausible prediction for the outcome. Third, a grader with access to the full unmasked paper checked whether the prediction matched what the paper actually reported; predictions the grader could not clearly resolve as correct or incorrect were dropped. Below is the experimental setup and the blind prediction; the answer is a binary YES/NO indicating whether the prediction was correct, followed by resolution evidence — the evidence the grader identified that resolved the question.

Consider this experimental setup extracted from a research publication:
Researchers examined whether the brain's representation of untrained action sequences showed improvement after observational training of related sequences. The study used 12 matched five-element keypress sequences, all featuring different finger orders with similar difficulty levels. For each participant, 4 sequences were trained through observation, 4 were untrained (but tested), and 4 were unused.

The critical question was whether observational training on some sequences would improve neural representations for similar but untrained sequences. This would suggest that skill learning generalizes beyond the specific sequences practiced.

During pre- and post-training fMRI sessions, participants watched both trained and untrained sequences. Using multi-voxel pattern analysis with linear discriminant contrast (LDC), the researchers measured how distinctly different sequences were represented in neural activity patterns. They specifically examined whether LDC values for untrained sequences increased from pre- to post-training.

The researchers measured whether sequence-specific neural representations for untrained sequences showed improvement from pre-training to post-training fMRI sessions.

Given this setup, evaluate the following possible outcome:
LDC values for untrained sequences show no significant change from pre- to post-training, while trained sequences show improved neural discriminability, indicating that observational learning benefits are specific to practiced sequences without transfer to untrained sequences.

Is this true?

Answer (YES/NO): NO